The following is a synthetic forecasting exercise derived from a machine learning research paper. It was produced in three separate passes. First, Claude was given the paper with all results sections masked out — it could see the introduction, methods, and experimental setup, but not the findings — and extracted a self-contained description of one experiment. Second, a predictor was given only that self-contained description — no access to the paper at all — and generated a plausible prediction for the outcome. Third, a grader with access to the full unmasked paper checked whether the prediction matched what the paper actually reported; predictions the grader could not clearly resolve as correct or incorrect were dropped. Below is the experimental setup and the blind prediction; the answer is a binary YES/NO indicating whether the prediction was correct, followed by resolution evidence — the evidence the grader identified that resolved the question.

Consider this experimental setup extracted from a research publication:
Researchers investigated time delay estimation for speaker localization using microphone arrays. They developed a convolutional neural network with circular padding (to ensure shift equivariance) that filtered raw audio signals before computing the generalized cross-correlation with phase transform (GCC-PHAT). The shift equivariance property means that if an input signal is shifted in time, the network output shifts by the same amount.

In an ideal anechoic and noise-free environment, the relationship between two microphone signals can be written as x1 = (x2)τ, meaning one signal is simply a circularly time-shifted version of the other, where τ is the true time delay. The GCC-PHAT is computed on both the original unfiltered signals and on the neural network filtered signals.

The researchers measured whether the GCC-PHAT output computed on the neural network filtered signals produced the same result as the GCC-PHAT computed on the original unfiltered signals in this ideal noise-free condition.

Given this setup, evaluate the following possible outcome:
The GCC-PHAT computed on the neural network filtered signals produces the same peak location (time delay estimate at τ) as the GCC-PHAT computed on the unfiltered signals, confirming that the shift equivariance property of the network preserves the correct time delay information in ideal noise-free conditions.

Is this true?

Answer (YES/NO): YES